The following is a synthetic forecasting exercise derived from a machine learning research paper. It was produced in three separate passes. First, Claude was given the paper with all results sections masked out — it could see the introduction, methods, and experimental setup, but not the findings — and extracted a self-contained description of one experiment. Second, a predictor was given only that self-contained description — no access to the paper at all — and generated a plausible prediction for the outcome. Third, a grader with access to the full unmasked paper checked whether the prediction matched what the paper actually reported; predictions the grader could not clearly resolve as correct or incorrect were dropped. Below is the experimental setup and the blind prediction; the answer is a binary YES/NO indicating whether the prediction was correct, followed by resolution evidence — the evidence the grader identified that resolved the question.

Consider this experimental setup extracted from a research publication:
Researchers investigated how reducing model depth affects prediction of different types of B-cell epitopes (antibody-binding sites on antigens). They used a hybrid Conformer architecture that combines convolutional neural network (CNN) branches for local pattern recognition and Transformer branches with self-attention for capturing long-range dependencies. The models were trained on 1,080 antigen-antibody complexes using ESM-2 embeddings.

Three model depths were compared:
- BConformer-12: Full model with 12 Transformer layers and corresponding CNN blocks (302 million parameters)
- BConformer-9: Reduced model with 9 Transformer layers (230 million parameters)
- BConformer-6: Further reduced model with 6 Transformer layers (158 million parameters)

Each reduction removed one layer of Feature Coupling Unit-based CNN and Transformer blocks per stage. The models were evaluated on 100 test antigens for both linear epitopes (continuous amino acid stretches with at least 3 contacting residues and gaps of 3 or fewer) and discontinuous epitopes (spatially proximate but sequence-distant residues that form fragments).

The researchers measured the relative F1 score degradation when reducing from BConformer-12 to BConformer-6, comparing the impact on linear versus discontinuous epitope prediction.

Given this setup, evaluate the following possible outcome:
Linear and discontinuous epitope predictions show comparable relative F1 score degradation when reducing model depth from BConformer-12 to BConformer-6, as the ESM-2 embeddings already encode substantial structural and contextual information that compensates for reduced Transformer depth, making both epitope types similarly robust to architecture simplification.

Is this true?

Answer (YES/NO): NO